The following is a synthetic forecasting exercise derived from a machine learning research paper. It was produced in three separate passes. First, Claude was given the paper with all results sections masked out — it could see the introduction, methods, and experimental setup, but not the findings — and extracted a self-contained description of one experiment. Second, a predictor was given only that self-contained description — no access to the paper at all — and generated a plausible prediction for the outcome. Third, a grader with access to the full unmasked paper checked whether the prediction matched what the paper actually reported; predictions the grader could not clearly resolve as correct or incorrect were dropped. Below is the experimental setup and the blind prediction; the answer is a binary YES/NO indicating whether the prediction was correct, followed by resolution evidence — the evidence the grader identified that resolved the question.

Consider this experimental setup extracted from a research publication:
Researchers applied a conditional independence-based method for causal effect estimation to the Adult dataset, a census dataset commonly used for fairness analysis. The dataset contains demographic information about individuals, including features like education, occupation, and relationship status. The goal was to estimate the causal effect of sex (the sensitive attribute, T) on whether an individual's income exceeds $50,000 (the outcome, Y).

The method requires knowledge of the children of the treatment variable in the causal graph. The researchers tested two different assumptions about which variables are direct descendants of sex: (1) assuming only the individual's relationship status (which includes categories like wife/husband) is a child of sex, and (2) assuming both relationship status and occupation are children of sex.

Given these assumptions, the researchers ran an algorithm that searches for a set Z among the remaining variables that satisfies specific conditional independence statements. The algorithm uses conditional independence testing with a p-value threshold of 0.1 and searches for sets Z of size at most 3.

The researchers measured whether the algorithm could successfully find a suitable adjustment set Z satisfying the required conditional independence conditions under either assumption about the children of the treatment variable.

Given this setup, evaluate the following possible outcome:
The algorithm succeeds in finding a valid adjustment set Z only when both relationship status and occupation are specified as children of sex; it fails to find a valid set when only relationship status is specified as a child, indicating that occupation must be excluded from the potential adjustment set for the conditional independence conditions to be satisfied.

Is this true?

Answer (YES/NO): NO